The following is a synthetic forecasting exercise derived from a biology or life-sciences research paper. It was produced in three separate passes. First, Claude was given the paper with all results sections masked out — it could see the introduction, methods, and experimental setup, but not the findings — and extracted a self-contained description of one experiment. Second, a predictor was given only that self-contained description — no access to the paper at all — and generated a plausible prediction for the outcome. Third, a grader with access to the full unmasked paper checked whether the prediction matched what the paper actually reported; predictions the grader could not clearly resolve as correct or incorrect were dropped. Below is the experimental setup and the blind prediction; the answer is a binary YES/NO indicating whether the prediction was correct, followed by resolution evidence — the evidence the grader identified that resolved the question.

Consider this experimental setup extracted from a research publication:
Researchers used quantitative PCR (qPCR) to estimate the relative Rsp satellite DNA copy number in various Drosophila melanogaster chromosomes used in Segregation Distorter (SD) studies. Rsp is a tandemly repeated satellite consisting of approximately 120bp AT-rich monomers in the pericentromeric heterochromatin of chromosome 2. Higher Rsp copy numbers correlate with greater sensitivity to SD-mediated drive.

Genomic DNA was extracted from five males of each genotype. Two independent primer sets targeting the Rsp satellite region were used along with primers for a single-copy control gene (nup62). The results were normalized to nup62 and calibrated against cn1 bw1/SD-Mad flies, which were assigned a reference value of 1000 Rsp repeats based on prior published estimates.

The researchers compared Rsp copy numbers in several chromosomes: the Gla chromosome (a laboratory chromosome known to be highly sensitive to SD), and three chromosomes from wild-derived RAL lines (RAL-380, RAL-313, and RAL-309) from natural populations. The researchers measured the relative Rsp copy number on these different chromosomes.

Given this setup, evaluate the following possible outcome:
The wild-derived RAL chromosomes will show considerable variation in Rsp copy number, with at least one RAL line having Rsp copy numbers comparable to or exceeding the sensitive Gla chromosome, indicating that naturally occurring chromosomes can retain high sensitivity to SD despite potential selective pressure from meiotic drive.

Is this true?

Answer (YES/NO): YES